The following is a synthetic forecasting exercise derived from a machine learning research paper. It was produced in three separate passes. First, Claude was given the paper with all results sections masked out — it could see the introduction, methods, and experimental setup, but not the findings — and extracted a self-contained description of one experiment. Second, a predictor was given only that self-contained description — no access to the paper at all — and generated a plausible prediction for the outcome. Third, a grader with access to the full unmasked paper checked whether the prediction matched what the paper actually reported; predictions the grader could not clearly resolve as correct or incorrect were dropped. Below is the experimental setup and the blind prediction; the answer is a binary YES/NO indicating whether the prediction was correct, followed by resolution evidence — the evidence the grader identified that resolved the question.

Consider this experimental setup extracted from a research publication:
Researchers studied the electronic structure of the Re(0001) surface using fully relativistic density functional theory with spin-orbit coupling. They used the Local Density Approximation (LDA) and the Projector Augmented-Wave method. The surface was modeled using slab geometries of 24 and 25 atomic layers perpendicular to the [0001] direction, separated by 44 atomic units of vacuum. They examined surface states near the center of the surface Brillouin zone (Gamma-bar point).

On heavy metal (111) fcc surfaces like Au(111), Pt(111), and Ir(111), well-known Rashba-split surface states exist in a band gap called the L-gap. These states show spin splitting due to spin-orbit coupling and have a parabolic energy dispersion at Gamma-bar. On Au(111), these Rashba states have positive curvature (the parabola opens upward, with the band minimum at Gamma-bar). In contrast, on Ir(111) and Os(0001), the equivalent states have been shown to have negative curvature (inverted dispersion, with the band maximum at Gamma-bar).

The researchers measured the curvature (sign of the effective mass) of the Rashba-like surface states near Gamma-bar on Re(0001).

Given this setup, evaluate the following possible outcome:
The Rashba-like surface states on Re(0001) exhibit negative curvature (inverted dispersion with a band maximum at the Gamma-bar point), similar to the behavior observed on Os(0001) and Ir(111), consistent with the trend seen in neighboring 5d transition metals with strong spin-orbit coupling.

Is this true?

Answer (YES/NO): YES